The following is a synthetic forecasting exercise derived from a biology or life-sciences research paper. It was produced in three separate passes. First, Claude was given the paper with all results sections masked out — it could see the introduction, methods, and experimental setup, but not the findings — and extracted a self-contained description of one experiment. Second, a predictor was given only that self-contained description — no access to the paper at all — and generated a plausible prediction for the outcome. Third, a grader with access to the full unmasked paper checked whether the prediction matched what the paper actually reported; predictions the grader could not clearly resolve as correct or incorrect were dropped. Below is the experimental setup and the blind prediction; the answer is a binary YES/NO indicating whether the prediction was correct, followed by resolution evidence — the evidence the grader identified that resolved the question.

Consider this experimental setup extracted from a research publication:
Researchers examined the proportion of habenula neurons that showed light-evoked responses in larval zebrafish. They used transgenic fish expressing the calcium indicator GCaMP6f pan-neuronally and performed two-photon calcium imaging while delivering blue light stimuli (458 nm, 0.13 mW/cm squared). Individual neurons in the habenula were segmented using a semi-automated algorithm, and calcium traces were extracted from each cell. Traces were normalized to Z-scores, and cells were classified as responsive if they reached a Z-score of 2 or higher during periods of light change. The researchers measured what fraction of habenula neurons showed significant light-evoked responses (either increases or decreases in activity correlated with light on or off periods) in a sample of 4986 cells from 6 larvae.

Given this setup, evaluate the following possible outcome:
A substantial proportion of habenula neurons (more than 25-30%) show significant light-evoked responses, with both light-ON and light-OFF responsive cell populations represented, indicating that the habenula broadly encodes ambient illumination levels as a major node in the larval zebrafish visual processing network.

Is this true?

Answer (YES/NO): YES